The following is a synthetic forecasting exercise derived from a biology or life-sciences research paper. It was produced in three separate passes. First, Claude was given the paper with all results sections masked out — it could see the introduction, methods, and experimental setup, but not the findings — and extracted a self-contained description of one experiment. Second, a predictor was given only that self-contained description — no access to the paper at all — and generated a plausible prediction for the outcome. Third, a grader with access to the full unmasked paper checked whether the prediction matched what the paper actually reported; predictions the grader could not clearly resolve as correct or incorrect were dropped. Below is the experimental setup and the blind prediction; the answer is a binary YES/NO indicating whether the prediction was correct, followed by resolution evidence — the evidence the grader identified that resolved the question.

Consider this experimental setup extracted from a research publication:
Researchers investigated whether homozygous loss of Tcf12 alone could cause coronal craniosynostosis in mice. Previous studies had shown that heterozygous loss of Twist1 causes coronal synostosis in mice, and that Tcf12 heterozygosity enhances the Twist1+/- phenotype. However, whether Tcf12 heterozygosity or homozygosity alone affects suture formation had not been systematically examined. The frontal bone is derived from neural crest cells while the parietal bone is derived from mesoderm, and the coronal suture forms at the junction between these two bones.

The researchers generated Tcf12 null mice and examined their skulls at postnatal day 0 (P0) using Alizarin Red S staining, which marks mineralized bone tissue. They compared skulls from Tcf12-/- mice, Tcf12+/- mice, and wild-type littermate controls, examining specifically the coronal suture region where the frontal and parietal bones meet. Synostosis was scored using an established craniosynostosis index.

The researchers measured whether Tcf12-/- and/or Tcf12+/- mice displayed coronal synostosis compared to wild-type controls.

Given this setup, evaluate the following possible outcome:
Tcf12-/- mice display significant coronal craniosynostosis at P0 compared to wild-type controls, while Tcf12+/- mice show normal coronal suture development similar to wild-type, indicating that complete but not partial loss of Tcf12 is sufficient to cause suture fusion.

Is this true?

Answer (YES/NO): YES